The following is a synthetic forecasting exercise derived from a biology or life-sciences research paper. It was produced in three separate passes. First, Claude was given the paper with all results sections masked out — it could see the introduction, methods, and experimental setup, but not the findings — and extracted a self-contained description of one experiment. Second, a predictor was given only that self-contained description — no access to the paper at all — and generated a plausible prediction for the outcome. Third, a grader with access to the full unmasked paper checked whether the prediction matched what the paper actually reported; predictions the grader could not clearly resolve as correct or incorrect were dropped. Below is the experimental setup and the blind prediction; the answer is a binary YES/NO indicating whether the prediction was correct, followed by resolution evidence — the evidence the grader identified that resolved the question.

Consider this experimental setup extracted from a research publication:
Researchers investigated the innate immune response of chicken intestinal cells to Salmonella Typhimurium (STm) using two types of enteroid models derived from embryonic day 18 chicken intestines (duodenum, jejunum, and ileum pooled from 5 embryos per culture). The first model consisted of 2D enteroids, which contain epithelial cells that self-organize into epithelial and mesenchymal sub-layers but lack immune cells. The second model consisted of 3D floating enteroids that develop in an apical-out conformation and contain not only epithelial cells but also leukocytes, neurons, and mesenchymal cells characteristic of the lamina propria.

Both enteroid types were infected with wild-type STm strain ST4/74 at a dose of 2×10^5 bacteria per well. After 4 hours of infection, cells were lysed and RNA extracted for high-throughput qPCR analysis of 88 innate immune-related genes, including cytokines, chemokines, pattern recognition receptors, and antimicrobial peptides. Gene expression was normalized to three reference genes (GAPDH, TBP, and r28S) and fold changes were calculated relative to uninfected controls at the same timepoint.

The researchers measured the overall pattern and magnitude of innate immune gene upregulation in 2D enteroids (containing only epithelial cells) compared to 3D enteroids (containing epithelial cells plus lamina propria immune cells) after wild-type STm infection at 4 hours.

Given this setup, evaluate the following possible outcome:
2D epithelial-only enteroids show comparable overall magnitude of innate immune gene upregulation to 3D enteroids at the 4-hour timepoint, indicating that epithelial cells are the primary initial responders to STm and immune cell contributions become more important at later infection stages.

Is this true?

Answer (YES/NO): NO